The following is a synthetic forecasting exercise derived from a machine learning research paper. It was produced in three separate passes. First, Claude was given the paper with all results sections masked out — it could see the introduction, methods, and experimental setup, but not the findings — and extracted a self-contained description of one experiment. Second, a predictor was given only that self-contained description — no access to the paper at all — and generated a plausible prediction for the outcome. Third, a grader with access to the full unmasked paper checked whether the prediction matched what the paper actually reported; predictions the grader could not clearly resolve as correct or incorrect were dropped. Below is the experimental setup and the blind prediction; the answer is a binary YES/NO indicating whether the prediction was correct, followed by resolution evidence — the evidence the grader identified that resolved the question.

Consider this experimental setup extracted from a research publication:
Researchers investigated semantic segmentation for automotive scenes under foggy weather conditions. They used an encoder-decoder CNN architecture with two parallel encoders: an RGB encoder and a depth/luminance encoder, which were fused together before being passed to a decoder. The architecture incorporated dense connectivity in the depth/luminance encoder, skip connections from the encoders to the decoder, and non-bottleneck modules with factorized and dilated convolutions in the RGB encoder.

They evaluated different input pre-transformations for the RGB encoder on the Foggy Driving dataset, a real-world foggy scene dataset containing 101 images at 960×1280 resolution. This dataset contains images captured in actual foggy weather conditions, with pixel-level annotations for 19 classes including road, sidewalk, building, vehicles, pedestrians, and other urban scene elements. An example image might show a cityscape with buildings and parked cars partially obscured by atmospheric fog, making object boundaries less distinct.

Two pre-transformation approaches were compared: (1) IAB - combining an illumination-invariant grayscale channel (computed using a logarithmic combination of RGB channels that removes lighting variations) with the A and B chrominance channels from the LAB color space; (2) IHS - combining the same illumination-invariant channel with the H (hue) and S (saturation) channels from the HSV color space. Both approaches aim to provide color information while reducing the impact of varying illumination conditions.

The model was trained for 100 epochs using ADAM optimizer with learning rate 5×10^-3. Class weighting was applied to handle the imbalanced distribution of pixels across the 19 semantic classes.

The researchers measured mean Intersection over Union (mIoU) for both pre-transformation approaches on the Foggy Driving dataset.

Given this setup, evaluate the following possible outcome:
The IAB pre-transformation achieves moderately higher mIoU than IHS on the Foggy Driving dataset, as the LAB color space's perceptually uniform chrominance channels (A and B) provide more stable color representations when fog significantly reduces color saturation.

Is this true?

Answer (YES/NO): YES